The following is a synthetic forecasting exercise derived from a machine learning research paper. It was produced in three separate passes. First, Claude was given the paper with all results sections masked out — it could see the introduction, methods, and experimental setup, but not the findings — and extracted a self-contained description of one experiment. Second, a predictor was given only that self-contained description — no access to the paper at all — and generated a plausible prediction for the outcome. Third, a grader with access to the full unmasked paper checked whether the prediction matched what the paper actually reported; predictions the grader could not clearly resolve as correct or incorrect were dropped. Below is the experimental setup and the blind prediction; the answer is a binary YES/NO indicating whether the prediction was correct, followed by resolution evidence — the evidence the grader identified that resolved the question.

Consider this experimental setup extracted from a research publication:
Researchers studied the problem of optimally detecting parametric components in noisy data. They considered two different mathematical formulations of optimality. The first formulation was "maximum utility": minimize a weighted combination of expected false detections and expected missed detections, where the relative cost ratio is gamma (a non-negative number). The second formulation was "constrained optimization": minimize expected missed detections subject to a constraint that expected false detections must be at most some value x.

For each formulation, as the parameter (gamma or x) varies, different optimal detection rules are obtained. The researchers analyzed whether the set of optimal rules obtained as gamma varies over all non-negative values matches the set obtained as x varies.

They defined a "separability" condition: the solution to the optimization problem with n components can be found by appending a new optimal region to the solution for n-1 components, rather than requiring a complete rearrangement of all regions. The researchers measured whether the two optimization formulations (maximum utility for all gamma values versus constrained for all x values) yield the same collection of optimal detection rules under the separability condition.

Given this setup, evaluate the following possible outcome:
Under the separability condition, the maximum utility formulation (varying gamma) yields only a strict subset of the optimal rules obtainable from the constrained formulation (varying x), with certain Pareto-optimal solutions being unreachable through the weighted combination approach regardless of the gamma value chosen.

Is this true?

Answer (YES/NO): NO